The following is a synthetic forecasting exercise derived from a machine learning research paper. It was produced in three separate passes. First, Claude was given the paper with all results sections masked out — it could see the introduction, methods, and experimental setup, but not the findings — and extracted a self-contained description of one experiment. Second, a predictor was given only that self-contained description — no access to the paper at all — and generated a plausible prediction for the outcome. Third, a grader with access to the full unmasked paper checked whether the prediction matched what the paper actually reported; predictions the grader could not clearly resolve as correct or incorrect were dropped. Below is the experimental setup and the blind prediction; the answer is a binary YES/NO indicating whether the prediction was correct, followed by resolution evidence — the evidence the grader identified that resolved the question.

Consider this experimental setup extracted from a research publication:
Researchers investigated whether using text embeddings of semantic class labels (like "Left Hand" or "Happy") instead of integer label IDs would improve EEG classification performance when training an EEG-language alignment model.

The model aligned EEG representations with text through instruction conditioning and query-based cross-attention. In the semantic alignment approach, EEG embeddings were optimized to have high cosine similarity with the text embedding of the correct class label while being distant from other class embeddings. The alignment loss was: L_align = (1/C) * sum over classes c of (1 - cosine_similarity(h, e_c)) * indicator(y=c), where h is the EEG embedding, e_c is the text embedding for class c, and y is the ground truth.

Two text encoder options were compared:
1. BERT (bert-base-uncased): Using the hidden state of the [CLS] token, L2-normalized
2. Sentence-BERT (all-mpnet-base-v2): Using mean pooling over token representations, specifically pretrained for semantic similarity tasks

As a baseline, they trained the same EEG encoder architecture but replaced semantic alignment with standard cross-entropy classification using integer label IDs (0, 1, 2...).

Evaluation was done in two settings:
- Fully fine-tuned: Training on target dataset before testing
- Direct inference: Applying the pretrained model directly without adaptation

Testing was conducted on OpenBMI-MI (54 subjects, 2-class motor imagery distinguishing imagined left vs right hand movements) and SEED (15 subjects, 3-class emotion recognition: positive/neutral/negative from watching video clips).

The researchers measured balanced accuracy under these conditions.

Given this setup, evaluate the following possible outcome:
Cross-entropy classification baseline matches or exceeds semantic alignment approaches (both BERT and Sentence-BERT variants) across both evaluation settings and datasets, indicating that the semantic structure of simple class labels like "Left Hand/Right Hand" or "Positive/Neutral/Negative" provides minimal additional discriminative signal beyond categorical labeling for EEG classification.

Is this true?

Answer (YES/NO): NO